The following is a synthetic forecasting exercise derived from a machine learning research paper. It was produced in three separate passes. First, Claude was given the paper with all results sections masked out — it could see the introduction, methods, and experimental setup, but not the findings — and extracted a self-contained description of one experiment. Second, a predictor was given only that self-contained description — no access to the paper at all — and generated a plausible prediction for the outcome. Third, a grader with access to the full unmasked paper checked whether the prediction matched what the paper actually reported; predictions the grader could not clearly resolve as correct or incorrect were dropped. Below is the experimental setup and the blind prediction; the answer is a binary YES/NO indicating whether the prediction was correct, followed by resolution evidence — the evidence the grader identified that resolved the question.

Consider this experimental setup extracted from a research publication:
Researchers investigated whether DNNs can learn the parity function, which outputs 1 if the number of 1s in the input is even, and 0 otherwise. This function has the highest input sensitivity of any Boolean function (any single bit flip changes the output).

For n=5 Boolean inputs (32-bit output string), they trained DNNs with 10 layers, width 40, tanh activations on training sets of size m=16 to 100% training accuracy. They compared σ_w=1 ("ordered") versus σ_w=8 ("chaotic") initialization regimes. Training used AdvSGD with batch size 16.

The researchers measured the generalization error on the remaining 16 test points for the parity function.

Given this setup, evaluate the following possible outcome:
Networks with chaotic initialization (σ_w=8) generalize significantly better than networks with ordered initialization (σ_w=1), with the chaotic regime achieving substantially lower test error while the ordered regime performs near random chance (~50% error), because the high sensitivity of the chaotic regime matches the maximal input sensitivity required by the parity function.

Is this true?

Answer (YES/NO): NO